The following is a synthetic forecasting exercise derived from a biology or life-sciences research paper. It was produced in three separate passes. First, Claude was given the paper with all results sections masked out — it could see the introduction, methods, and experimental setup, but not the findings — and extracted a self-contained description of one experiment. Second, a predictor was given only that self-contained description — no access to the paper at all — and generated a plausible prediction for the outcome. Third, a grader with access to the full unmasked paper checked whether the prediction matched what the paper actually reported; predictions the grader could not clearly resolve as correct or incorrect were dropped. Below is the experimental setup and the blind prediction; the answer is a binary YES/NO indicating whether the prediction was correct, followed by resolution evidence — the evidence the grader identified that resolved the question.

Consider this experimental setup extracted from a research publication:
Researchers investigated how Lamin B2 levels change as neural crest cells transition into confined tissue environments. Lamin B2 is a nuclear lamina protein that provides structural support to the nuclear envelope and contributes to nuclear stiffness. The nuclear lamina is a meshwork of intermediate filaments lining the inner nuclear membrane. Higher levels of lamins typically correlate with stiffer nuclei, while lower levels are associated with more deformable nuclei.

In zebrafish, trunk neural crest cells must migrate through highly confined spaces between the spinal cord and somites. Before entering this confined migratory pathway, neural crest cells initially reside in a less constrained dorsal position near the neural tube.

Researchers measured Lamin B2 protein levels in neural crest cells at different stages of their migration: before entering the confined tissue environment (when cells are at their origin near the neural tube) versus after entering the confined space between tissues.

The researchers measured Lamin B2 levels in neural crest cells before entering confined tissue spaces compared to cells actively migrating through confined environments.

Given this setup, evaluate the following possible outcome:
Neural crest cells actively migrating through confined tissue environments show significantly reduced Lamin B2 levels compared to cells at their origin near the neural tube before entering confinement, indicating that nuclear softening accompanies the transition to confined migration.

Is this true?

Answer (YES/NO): YES